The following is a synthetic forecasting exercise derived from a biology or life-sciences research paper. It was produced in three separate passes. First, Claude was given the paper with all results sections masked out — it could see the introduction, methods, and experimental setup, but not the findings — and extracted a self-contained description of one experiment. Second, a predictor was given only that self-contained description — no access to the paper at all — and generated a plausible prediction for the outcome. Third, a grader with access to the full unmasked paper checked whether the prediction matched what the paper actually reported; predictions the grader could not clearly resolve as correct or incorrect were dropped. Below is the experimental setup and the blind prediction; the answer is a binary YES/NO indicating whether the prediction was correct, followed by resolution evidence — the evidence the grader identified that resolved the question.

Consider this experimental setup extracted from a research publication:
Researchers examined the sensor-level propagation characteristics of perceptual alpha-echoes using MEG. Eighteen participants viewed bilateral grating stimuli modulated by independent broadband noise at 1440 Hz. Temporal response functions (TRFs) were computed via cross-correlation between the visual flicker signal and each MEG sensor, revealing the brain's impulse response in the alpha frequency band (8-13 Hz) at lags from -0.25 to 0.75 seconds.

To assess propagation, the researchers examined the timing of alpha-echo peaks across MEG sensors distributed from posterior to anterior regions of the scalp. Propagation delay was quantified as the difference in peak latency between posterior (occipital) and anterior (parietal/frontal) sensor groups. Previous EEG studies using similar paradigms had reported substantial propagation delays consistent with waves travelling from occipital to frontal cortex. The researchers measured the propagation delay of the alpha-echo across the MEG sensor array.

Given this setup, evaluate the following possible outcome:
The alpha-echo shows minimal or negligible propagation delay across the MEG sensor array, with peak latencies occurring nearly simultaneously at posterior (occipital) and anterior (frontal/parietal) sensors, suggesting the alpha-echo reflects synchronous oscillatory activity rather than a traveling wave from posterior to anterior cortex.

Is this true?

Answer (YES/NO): NO